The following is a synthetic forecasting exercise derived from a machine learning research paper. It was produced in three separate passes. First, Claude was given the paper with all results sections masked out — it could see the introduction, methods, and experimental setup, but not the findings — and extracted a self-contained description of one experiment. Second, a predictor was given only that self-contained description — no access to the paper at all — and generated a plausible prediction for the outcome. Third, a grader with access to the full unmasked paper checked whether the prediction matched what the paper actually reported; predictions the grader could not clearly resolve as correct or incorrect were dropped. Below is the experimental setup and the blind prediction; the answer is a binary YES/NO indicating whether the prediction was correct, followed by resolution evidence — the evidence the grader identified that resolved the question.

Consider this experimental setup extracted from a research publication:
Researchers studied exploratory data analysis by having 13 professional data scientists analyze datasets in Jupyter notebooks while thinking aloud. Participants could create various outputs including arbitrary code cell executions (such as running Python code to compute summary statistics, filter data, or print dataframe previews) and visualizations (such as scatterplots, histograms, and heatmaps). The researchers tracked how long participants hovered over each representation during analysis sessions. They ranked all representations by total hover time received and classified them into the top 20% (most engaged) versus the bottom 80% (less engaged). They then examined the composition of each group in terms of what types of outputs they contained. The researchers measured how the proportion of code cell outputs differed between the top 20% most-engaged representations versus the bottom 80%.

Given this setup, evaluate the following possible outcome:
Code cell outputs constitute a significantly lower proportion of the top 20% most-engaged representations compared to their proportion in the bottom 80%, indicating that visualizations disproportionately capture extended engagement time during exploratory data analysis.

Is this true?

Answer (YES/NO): YES